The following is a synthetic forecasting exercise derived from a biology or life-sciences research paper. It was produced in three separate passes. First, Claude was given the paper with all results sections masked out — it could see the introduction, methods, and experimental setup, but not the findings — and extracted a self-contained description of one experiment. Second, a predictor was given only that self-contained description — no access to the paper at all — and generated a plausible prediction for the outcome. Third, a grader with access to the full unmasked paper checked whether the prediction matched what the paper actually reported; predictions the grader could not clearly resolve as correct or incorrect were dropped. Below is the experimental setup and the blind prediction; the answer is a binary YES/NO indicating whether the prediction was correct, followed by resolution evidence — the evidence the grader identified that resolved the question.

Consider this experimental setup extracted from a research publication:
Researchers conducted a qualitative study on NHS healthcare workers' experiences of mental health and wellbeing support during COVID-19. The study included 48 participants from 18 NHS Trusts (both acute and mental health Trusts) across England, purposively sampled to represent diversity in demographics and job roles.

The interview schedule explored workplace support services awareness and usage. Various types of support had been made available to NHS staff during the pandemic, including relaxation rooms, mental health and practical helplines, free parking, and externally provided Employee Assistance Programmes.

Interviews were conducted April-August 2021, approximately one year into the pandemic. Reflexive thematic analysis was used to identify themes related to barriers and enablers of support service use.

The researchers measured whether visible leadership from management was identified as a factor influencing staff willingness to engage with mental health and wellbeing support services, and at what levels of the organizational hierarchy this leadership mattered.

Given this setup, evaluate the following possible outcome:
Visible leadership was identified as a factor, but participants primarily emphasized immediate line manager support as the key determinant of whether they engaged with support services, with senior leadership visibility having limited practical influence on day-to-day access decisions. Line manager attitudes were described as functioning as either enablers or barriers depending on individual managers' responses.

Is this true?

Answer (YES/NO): NO